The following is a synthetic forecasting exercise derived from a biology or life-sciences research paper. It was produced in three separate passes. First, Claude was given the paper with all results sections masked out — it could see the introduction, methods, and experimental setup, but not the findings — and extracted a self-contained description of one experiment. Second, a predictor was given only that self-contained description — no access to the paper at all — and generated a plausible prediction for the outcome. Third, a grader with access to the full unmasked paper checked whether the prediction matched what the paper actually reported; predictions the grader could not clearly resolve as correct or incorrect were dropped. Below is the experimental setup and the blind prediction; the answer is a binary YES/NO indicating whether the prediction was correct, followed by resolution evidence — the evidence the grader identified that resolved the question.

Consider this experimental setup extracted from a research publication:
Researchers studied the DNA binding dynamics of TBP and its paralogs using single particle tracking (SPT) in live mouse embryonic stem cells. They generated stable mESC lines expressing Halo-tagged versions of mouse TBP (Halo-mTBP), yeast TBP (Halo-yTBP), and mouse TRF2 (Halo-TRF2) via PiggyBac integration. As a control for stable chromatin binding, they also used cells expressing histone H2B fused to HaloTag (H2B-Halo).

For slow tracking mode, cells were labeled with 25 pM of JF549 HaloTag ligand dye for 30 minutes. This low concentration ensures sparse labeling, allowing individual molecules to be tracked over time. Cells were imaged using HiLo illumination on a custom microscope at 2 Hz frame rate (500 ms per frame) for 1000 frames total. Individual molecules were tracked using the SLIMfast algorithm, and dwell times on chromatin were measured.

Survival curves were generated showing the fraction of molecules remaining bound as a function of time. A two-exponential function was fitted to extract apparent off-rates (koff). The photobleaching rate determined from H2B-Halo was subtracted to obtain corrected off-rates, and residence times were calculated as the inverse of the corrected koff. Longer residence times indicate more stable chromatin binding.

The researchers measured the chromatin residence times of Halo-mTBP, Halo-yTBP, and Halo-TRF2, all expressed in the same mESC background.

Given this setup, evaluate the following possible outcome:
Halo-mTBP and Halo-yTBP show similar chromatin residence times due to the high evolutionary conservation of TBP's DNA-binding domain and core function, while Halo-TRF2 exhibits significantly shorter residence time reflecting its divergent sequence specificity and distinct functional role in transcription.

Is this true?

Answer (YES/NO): NO